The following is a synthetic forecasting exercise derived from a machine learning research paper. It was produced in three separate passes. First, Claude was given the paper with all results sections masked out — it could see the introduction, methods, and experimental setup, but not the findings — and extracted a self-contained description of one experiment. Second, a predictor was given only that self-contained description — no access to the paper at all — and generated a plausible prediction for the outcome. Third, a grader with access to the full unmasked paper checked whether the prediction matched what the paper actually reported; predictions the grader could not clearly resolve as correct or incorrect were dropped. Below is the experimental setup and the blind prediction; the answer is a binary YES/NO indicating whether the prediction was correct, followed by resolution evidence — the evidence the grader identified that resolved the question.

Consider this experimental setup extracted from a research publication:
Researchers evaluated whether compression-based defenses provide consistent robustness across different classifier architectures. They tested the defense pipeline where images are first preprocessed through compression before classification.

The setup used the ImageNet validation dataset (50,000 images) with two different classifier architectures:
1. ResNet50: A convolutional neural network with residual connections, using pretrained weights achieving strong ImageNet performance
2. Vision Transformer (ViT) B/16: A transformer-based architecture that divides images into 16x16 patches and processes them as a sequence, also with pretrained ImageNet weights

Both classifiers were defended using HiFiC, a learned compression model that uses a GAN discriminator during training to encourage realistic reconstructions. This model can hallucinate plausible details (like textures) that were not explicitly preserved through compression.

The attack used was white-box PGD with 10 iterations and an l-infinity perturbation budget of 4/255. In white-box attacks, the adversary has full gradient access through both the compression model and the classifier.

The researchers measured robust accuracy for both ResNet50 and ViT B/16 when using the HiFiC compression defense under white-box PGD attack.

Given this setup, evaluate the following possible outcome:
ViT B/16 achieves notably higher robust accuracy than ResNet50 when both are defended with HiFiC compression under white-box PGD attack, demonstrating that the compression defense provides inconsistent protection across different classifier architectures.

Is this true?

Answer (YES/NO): NO